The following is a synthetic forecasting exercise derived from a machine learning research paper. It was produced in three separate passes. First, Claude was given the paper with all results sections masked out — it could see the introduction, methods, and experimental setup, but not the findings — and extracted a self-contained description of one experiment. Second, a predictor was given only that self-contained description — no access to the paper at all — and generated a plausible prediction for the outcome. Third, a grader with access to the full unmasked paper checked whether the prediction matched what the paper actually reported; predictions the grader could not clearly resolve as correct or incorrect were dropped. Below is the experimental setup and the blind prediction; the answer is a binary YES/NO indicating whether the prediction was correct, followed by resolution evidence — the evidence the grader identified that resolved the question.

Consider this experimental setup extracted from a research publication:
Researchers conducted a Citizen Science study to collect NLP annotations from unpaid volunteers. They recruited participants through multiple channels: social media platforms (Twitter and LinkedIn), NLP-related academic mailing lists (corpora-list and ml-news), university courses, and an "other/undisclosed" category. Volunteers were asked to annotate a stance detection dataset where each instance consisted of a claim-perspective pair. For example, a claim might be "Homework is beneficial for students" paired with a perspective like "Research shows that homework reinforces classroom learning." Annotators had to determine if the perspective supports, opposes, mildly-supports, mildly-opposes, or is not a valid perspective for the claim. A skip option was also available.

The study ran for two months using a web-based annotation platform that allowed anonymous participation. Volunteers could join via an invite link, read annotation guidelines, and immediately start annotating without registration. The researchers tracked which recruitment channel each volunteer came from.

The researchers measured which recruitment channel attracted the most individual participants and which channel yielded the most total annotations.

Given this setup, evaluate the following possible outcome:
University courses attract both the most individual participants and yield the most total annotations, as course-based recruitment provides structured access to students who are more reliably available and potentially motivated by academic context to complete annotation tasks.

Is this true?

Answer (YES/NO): NO